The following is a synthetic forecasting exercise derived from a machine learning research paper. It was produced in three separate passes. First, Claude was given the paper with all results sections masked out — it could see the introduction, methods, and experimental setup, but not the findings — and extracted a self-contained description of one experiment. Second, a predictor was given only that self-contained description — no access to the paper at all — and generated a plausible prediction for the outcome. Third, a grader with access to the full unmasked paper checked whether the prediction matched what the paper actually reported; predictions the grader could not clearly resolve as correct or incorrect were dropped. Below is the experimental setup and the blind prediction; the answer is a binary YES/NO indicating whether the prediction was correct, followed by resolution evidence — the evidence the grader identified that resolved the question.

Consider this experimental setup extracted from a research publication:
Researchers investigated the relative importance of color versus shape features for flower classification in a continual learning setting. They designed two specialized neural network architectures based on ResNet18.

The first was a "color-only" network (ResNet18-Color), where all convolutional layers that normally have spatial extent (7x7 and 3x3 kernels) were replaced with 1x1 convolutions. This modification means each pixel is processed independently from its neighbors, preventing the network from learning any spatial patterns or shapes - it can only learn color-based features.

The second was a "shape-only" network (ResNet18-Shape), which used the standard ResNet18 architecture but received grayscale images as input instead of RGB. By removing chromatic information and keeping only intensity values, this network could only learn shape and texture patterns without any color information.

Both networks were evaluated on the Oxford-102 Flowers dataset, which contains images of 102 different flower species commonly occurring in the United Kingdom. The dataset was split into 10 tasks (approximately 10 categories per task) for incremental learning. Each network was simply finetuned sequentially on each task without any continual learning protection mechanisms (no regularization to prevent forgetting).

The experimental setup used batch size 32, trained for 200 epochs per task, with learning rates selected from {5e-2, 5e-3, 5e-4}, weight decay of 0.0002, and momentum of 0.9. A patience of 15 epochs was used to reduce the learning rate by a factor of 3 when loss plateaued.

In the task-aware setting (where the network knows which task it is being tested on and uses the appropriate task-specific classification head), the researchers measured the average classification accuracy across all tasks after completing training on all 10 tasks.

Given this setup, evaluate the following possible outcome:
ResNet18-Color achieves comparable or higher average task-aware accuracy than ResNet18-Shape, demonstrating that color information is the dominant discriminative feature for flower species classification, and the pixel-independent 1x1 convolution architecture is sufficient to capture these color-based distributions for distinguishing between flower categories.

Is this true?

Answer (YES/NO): YES